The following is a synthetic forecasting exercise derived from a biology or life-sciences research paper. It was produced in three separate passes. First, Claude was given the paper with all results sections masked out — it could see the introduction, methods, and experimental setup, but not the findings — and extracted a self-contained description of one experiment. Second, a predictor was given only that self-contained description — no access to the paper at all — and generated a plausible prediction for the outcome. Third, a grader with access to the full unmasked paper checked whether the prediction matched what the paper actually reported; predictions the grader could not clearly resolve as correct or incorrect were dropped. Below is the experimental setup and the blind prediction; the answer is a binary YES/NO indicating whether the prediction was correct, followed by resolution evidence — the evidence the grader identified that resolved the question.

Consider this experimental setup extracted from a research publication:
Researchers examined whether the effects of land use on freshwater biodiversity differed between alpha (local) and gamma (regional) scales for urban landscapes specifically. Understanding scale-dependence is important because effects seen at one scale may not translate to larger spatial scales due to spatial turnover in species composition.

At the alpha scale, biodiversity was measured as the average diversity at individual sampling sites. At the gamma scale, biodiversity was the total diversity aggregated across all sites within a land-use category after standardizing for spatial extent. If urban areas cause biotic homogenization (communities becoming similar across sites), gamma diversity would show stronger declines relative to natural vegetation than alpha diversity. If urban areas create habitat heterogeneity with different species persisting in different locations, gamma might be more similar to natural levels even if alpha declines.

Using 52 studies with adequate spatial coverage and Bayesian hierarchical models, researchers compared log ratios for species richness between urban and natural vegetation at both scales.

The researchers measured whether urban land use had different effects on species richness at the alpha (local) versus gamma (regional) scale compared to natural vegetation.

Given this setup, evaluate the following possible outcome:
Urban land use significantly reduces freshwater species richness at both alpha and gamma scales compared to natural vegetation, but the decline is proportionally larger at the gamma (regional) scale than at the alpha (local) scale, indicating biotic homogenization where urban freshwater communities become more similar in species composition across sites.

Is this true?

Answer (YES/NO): NO